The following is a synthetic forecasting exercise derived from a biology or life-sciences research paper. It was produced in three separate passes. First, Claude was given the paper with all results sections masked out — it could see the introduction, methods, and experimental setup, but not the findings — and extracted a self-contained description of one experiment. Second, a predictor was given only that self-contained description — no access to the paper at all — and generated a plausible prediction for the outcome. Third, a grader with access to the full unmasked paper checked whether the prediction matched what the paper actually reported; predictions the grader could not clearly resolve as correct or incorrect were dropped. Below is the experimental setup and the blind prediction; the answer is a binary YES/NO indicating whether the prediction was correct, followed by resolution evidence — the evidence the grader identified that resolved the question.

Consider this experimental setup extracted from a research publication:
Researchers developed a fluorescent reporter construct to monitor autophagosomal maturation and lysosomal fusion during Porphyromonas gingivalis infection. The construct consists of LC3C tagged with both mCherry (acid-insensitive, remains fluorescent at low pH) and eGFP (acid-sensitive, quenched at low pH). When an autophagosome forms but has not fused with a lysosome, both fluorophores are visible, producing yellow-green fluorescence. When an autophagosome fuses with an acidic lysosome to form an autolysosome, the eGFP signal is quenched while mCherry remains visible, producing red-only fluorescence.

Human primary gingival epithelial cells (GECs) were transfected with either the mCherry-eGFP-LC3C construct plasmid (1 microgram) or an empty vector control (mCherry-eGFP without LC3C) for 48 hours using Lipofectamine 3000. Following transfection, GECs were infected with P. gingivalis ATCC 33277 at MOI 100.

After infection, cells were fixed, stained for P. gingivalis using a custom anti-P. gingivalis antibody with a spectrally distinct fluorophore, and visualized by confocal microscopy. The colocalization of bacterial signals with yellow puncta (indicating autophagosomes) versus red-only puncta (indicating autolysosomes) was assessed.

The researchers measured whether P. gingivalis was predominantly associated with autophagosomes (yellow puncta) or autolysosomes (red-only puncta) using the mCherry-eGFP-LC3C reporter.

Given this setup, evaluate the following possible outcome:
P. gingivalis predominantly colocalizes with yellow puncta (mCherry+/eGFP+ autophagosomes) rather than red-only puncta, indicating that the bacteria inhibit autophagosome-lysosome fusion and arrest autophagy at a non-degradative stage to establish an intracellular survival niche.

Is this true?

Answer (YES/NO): YES